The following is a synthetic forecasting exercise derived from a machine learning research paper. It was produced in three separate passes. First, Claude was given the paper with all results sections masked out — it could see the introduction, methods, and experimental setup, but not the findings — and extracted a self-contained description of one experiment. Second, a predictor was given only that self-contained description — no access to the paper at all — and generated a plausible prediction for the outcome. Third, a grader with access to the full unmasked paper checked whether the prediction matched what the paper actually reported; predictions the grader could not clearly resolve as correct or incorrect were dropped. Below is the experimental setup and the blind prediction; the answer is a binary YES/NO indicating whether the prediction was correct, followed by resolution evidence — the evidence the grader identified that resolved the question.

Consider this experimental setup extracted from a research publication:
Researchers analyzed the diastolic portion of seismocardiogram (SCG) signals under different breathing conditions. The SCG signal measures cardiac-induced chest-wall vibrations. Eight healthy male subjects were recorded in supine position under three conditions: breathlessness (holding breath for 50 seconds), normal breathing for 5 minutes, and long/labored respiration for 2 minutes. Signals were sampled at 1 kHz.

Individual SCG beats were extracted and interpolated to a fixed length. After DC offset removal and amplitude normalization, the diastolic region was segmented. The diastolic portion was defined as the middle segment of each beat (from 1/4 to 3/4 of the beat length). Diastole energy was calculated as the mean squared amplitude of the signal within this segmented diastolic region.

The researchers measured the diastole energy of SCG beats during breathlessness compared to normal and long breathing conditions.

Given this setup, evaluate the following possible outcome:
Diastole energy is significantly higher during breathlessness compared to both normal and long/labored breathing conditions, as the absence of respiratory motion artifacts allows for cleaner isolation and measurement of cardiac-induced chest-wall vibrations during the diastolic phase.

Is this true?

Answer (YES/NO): NO